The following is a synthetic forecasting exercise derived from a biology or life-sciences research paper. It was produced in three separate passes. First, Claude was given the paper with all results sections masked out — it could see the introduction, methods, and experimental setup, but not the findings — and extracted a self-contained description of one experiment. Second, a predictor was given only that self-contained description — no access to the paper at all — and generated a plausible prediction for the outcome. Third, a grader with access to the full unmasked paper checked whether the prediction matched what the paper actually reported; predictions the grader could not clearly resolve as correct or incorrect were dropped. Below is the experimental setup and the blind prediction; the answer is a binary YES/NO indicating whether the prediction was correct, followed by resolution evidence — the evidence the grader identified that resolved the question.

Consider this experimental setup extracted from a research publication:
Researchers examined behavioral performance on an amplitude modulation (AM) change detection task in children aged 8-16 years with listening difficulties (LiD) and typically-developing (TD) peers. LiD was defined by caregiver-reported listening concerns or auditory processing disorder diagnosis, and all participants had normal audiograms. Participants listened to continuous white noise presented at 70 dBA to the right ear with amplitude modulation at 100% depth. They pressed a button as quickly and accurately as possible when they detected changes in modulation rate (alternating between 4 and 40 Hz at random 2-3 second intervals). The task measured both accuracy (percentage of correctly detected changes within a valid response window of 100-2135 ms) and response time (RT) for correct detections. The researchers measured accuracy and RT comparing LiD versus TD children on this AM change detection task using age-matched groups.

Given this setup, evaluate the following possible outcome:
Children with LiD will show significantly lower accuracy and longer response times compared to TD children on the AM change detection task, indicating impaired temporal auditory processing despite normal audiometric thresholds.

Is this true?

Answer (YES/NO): NO